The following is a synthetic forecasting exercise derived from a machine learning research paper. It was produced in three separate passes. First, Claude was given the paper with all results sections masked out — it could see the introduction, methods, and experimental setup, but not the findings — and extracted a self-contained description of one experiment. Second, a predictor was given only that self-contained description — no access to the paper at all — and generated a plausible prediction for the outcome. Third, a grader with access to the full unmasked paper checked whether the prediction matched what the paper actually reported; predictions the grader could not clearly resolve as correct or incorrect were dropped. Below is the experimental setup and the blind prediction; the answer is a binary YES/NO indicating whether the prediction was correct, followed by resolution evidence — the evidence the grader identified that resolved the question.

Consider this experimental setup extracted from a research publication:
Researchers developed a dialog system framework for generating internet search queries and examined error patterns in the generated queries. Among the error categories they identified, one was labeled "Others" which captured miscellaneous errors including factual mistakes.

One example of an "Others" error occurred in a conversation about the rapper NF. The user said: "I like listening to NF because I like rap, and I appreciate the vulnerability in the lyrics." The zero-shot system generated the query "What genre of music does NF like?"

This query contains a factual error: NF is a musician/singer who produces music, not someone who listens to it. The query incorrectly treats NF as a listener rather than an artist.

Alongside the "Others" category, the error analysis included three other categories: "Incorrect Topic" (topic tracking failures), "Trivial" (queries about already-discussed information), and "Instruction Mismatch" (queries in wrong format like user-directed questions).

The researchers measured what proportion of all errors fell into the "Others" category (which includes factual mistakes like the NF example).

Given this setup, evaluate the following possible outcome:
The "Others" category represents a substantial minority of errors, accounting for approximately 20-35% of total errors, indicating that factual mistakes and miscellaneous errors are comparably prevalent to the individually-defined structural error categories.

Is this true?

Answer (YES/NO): NO